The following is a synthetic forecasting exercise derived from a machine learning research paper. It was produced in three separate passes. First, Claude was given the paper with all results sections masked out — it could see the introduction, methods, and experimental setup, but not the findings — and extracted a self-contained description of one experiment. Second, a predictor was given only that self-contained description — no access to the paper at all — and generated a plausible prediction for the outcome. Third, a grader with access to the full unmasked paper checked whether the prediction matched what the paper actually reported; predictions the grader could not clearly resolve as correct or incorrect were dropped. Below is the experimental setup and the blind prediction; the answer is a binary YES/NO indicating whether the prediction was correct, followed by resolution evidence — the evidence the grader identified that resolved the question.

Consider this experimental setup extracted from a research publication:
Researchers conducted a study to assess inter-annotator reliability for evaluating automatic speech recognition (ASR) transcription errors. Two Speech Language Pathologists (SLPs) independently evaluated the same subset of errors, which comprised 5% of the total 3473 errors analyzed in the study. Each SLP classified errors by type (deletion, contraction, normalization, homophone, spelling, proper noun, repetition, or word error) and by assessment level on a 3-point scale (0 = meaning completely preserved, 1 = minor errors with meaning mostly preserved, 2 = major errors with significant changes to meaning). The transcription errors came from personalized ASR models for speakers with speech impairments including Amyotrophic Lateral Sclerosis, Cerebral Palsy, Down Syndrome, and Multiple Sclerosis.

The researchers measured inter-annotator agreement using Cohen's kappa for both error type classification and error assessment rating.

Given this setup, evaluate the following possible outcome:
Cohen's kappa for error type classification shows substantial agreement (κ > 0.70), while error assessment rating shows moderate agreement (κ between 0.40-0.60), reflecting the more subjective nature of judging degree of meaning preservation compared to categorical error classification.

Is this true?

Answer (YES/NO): NO